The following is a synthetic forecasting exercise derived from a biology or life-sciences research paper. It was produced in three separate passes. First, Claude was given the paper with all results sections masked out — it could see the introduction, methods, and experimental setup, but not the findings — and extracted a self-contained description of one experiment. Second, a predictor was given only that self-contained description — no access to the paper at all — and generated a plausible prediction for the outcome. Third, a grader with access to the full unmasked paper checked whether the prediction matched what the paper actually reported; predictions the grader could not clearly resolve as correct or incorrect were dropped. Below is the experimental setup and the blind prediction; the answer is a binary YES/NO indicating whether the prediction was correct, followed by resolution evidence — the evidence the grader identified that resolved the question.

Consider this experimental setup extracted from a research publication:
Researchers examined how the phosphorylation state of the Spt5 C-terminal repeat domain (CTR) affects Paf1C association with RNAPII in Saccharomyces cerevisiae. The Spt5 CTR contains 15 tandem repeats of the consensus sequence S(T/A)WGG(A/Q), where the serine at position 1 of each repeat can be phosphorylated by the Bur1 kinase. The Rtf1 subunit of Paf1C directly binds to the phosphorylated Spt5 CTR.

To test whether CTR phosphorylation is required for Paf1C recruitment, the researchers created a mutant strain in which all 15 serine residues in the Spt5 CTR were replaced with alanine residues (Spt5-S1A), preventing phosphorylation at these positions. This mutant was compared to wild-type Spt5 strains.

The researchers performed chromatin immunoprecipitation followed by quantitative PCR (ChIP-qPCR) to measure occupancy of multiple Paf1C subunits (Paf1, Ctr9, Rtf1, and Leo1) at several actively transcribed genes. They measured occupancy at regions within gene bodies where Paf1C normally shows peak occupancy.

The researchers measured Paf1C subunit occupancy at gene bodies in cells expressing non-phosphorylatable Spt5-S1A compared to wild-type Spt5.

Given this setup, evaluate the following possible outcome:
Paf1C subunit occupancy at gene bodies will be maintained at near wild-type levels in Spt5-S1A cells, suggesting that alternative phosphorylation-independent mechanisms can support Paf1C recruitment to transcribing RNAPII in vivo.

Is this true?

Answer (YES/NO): NO